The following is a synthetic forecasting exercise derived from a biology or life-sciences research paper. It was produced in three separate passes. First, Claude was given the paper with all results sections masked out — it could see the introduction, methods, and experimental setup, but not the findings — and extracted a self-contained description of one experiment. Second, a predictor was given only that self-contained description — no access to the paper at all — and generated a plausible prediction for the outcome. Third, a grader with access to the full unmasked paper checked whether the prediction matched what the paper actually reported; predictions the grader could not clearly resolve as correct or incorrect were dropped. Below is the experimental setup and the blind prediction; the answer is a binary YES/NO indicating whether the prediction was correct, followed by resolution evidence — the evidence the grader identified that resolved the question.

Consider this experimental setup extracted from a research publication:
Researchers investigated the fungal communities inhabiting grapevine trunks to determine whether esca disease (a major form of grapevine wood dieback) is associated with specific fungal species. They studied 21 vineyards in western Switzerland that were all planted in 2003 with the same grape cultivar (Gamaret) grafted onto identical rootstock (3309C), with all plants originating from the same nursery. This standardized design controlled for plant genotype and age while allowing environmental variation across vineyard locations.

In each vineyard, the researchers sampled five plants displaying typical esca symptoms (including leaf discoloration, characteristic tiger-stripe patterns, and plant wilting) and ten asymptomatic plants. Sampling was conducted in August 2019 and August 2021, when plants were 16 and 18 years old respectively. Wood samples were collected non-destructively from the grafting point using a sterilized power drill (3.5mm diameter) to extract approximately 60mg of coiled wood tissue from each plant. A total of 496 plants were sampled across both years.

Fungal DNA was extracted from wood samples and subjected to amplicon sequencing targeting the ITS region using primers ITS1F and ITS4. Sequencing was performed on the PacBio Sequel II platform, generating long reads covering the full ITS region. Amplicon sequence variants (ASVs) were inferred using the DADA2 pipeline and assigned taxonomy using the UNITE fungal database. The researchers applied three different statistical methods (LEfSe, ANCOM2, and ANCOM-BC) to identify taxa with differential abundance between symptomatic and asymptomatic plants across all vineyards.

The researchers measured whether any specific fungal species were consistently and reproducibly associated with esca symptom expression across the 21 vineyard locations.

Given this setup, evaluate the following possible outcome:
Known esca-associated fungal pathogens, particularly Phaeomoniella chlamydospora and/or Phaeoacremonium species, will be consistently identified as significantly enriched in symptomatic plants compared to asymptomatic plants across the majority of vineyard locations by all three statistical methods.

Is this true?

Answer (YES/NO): NO